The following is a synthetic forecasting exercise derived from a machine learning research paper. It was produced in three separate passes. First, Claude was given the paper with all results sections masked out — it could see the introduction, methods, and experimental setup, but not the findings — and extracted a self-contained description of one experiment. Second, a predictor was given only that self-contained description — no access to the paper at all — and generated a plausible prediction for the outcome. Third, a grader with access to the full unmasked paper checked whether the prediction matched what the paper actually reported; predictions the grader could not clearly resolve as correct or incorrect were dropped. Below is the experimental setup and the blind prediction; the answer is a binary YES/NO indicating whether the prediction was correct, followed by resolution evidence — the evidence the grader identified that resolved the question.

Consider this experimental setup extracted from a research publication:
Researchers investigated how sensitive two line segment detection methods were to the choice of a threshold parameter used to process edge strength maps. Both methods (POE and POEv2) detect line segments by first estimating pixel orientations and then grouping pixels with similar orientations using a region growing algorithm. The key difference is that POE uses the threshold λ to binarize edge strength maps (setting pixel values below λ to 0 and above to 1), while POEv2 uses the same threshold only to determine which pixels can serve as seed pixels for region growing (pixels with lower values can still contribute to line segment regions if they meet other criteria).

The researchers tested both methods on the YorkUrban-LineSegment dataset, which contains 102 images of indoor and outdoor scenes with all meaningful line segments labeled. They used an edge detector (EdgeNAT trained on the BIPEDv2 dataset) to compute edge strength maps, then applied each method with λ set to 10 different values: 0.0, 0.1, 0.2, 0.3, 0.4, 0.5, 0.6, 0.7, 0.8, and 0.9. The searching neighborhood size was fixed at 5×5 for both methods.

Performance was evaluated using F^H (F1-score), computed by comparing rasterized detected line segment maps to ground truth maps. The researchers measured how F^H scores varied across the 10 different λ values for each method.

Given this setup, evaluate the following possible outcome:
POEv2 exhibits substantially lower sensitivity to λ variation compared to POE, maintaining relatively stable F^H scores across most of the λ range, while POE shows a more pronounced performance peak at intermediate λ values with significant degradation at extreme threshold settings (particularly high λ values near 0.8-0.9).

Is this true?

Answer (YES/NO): NO